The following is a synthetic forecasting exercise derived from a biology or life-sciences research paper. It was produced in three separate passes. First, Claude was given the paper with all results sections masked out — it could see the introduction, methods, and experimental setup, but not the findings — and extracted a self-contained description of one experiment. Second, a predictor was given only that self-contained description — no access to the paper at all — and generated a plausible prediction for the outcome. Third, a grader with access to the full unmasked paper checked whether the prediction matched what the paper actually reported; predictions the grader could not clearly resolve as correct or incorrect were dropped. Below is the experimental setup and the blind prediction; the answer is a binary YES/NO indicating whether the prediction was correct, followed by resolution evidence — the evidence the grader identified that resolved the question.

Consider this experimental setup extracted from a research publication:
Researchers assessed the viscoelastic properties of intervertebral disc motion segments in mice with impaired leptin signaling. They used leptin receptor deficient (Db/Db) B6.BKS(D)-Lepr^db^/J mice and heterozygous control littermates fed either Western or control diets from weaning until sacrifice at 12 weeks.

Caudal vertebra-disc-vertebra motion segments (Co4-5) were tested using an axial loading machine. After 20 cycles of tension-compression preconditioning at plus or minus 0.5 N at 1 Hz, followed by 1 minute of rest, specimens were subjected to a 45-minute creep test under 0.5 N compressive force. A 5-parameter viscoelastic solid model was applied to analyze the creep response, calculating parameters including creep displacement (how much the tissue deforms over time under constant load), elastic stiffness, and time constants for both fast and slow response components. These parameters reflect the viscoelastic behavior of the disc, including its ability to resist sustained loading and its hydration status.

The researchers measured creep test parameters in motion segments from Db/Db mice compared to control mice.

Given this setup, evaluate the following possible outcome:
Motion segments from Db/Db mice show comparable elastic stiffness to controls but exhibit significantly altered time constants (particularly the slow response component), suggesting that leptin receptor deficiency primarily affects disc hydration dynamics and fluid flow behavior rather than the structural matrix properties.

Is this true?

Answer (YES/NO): NO